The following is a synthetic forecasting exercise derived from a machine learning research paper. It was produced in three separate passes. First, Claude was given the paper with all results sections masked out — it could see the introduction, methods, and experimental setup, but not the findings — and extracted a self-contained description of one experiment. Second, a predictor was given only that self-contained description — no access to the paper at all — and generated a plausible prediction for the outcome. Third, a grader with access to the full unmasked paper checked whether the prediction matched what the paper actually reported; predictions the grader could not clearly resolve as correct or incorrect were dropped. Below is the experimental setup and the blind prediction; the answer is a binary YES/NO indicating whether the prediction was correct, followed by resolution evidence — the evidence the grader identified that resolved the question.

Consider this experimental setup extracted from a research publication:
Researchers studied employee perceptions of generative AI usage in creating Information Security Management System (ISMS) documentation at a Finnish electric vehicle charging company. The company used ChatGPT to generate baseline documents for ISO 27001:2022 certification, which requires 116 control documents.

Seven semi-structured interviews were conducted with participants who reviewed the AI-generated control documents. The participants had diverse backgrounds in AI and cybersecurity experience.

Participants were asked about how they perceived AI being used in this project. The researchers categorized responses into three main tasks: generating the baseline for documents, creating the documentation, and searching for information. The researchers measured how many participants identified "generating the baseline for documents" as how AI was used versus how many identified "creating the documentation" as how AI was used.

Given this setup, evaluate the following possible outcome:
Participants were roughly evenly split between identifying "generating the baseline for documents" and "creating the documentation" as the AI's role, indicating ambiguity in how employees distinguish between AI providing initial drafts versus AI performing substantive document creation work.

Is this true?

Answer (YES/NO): NO